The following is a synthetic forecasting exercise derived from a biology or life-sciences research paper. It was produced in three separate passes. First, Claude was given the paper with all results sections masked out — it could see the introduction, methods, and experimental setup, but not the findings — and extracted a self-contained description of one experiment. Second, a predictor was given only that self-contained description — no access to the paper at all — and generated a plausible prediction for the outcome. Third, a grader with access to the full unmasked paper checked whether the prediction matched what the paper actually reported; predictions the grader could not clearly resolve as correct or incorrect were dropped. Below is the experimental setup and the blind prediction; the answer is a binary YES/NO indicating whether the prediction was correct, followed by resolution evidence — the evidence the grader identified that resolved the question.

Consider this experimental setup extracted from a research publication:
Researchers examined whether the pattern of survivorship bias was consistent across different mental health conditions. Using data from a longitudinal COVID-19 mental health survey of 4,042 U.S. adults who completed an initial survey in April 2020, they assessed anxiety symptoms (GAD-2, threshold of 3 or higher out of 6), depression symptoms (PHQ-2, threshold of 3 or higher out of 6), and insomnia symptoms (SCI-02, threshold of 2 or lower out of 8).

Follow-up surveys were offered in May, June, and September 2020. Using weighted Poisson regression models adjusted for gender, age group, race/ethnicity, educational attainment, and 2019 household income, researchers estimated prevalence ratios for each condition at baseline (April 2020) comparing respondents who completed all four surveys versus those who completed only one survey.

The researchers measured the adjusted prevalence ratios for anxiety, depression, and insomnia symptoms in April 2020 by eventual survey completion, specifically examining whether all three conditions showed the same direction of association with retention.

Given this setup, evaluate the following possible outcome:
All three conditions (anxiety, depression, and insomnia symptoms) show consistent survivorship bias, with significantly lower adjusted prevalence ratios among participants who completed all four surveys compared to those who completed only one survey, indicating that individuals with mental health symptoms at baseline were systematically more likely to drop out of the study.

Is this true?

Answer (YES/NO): YES